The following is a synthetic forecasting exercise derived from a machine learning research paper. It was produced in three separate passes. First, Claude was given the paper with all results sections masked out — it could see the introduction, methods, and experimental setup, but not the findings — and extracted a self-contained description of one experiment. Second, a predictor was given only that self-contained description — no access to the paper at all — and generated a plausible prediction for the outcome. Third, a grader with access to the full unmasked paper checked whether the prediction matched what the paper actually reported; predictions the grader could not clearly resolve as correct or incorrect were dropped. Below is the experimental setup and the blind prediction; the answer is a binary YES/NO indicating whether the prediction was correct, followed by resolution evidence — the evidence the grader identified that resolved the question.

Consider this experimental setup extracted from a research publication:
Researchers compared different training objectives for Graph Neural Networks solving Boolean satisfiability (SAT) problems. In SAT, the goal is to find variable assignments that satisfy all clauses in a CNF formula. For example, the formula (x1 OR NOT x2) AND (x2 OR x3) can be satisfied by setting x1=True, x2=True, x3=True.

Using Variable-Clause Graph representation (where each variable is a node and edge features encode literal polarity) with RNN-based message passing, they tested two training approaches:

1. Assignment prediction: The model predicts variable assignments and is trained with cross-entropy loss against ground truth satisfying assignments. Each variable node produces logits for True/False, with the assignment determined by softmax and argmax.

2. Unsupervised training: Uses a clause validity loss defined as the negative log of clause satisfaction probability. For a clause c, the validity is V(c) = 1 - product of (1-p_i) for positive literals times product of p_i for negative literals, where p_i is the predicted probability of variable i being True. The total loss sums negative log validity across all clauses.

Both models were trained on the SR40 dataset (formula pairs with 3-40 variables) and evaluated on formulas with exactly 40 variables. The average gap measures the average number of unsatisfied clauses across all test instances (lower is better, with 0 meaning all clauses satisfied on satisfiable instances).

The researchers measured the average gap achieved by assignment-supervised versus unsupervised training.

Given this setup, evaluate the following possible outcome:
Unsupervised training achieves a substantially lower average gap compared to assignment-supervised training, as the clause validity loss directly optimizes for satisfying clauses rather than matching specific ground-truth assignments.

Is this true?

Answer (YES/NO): YES